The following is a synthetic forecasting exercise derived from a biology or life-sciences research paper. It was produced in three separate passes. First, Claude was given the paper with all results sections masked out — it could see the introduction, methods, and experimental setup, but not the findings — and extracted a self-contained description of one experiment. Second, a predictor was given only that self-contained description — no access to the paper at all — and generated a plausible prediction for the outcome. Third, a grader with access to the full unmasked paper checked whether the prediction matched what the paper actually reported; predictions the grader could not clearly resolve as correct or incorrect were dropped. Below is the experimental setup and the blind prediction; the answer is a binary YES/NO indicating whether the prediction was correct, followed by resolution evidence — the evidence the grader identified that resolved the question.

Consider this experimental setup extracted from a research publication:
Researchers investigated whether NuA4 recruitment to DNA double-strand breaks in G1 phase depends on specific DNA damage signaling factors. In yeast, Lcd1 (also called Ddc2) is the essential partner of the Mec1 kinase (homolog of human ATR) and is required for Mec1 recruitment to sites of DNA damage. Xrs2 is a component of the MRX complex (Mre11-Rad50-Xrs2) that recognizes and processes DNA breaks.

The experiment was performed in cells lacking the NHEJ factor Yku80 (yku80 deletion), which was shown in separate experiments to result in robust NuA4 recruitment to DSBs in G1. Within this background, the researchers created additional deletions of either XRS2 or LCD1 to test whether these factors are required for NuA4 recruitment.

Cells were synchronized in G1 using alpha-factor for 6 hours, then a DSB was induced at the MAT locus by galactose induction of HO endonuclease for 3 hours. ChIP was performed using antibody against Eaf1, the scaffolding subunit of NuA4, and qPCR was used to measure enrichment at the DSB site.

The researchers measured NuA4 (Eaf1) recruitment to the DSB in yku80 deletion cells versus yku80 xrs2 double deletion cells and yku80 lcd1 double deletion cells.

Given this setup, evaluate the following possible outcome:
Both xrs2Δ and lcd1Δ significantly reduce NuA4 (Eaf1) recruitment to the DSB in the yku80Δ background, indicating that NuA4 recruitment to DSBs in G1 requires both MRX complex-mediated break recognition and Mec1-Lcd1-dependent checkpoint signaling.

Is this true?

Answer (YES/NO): NO